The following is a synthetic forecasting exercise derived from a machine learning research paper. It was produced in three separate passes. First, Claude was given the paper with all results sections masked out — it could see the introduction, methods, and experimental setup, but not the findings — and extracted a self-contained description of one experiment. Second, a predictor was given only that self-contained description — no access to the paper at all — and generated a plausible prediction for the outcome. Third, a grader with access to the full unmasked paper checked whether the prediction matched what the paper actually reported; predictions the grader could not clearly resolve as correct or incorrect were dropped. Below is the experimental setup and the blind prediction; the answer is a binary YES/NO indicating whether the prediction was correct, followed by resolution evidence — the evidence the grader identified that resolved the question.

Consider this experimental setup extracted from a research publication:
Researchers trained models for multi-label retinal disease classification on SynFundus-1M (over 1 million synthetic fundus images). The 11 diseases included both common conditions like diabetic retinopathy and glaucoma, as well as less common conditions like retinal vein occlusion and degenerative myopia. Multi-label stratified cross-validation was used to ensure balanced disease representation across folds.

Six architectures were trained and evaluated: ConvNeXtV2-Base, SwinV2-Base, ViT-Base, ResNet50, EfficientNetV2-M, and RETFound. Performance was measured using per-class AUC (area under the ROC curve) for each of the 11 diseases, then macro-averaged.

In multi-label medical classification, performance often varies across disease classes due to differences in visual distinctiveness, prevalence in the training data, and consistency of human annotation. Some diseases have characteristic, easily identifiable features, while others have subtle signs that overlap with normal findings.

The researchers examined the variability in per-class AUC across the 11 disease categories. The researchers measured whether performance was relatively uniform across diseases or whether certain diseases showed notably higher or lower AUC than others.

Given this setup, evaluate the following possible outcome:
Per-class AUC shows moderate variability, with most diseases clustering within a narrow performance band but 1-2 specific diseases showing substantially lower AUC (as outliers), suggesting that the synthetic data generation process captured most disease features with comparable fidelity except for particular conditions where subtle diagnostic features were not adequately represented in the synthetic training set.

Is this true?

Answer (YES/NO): NO